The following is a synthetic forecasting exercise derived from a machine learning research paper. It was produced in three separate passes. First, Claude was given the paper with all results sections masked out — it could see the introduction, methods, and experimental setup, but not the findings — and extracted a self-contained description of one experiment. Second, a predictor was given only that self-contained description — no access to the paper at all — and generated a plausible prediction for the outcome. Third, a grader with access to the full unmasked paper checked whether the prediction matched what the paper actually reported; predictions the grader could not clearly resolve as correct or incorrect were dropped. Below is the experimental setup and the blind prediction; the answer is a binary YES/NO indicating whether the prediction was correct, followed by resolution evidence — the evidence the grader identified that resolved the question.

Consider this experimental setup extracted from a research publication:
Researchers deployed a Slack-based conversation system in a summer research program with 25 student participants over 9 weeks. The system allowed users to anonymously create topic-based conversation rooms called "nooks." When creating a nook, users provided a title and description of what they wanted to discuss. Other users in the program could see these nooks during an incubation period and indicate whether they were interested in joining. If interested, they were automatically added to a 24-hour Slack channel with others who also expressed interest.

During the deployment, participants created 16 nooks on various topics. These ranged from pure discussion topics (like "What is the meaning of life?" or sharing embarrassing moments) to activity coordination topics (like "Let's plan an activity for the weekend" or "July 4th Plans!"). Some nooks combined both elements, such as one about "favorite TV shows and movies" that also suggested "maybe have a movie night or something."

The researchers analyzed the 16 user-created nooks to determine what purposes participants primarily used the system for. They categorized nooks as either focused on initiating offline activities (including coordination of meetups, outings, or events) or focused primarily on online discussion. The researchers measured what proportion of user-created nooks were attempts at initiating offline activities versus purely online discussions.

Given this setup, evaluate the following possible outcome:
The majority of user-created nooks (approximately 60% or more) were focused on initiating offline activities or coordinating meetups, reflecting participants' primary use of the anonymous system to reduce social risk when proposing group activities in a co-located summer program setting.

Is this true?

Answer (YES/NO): YES